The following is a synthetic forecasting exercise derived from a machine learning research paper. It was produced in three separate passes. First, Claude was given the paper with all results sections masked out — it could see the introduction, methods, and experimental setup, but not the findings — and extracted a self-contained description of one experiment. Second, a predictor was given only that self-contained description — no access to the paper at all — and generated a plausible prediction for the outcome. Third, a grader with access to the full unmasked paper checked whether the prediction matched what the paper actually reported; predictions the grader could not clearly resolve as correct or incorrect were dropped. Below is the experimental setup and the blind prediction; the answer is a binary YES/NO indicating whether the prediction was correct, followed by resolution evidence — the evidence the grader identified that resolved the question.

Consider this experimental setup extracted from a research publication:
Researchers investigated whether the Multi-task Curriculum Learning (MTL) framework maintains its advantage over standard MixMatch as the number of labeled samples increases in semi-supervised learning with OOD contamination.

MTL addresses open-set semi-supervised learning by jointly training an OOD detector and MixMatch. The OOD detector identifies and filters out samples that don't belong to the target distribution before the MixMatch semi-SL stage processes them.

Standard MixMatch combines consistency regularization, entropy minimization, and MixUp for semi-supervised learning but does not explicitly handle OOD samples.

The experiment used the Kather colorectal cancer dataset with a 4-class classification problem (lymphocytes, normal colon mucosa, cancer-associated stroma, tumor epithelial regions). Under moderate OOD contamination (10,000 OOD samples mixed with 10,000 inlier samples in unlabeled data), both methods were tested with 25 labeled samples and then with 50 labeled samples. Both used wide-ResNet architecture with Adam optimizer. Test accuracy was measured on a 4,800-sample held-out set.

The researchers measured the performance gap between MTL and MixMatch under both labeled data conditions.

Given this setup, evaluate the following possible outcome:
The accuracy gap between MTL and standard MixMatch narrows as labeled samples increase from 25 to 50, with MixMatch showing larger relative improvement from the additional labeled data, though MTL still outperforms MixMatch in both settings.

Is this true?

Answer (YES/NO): YES